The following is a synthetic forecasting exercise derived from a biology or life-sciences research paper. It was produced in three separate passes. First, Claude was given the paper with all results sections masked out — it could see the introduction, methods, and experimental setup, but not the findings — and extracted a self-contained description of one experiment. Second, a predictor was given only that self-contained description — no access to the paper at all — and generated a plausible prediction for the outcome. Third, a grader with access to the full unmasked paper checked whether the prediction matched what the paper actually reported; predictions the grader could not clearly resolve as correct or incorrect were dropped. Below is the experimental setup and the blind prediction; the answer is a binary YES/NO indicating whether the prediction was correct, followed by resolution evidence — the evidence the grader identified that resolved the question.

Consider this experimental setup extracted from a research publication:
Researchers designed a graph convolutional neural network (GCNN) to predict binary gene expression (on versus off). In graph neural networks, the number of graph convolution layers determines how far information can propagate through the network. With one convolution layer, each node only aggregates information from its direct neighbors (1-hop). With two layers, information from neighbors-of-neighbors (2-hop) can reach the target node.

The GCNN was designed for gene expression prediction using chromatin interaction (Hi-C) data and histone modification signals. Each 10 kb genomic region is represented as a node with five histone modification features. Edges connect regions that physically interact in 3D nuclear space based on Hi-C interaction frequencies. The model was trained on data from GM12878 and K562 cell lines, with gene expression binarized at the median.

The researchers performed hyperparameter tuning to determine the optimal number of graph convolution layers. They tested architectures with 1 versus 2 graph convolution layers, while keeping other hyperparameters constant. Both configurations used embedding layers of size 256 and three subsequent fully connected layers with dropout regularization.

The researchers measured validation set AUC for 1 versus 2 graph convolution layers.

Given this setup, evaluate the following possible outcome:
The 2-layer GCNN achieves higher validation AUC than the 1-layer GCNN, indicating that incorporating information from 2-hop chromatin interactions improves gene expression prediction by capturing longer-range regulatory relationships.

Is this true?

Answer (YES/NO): YES